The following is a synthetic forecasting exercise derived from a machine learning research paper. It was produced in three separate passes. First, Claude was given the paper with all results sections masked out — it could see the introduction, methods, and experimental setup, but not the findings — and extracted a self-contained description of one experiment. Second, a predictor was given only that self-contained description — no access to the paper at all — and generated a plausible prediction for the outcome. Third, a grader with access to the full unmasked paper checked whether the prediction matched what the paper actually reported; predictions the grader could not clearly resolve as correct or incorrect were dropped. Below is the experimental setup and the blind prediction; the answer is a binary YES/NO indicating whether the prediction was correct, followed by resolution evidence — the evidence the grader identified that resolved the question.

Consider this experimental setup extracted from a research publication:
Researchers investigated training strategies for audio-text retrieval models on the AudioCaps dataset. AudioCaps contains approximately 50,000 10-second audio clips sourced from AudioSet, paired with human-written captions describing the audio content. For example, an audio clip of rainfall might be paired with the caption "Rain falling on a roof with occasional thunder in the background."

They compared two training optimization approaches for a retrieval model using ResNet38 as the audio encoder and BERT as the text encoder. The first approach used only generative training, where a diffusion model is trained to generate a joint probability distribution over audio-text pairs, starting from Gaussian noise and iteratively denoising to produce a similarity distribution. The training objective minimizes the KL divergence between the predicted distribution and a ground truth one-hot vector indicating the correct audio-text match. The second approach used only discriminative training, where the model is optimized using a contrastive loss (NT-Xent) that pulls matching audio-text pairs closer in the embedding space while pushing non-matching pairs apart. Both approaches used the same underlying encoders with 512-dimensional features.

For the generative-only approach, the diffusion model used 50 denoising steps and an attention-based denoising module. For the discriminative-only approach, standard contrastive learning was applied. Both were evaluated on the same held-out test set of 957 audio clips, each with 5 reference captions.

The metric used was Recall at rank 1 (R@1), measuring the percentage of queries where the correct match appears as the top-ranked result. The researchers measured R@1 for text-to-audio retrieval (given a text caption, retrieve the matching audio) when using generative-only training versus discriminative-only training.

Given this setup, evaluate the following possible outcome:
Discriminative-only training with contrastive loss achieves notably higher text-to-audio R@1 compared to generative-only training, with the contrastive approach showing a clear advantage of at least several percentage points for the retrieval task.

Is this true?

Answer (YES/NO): YES